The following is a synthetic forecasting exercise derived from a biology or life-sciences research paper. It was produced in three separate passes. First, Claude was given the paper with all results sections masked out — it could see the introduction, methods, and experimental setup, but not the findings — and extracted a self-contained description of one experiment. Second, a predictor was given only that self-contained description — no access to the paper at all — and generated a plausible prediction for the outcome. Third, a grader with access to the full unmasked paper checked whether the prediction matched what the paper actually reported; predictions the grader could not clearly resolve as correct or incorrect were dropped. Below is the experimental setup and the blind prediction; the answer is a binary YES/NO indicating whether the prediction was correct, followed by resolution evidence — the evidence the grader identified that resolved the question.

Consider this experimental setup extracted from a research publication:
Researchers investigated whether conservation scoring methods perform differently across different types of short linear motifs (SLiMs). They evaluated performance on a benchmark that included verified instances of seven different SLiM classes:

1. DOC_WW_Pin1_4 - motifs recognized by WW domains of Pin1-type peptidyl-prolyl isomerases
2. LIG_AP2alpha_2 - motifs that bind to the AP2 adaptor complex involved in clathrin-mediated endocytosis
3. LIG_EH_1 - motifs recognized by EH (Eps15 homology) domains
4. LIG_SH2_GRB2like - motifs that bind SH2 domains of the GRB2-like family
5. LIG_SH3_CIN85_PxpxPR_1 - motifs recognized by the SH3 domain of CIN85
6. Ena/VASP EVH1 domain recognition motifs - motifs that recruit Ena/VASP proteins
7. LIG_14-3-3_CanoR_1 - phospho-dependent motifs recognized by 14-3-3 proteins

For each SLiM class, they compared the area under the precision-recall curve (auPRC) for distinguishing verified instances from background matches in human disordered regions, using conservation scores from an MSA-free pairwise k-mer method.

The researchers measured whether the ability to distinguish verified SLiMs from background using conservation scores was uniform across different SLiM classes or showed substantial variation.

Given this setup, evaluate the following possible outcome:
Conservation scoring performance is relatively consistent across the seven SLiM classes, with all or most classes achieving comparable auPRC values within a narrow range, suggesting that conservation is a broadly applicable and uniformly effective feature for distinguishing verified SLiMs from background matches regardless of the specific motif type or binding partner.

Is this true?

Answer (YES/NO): NO